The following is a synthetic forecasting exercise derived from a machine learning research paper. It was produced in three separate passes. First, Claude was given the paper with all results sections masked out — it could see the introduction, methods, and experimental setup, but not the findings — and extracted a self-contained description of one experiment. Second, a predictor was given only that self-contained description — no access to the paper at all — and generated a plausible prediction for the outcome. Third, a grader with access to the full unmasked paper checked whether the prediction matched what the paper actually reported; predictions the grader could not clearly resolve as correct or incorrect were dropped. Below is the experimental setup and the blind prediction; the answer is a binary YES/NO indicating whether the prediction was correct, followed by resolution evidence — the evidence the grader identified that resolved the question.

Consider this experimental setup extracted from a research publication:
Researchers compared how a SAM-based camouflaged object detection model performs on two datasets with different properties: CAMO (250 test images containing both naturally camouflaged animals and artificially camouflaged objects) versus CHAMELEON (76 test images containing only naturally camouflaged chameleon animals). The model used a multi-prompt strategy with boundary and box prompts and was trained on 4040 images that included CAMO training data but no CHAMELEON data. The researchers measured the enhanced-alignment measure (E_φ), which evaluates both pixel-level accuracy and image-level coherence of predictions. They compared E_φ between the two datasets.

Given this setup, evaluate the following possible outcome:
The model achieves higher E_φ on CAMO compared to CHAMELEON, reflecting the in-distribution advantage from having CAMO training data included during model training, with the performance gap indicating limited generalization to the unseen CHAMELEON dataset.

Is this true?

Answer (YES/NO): NO